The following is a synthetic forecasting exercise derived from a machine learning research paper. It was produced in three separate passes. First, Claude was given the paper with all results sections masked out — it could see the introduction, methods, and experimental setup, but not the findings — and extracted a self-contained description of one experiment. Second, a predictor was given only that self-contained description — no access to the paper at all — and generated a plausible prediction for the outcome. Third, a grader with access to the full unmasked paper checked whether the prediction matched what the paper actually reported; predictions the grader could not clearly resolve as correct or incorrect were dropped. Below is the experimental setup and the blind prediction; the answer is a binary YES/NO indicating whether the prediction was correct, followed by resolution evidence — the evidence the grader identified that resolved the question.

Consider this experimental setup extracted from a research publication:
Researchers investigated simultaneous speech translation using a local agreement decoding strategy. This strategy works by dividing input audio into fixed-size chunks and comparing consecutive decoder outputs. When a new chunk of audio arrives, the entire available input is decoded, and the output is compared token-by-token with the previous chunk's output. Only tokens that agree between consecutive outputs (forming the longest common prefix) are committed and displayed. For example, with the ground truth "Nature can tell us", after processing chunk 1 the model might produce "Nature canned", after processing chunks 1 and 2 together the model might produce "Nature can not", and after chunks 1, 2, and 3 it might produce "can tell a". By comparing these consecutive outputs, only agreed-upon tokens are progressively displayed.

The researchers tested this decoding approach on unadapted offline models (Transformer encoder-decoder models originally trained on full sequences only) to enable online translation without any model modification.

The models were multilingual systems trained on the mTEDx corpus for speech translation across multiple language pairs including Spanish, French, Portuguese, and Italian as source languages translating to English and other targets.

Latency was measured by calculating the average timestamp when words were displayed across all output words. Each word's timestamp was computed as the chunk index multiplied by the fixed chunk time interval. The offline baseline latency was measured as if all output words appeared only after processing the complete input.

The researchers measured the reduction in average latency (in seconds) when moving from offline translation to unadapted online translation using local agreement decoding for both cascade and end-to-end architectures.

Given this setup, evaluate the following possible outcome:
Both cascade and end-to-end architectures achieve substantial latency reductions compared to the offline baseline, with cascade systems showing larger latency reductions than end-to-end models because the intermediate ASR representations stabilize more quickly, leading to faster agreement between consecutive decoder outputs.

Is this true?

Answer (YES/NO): NO